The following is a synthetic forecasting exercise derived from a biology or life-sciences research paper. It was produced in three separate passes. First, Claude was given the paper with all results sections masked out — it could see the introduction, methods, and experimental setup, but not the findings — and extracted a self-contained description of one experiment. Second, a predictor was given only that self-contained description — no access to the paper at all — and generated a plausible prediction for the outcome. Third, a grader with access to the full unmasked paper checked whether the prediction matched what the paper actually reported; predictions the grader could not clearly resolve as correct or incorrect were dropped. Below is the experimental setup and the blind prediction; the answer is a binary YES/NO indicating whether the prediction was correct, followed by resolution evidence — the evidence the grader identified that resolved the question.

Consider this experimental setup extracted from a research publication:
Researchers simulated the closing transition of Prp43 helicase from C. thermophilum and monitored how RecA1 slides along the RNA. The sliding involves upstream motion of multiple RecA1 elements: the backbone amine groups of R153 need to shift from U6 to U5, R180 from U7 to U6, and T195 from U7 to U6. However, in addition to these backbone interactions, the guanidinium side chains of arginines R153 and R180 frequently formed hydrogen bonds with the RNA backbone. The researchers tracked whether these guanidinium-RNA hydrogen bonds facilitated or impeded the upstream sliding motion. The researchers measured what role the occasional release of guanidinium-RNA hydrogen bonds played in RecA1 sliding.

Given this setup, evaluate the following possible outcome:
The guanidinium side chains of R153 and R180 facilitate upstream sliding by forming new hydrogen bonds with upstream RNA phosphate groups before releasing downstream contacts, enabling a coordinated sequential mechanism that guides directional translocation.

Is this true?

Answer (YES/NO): NO